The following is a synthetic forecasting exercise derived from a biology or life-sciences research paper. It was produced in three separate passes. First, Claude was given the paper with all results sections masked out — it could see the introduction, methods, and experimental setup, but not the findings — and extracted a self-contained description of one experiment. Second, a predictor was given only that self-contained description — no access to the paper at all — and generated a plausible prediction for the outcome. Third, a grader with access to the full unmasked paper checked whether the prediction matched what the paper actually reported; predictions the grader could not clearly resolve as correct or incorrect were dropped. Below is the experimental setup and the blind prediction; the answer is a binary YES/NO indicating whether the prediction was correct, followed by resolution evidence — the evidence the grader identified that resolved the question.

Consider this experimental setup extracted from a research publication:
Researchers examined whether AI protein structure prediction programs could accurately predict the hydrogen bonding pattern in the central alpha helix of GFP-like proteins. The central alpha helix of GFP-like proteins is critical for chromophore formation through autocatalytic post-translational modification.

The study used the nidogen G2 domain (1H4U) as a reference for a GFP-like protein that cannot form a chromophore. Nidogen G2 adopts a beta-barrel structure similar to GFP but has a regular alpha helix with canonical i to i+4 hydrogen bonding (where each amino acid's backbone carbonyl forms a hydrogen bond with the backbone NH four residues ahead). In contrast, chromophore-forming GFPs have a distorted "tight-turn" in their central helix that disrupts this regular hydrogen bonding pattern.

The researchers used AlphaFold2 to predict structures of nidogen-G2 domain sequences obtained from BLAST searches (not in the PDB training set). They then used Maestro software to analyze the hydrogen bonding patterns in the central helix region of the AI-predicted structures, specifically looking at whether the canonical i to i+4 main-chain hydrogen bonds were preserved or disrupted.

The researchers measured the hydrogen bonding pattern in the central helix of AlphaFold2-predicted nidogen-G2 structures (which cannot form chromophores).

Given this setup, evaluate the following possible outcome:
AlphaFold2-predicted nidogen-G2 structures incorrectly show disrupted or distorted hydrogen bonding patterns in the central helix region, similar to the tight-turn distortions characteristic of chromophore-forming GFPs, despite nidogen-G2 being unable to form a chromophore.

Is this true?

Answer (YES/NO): NO